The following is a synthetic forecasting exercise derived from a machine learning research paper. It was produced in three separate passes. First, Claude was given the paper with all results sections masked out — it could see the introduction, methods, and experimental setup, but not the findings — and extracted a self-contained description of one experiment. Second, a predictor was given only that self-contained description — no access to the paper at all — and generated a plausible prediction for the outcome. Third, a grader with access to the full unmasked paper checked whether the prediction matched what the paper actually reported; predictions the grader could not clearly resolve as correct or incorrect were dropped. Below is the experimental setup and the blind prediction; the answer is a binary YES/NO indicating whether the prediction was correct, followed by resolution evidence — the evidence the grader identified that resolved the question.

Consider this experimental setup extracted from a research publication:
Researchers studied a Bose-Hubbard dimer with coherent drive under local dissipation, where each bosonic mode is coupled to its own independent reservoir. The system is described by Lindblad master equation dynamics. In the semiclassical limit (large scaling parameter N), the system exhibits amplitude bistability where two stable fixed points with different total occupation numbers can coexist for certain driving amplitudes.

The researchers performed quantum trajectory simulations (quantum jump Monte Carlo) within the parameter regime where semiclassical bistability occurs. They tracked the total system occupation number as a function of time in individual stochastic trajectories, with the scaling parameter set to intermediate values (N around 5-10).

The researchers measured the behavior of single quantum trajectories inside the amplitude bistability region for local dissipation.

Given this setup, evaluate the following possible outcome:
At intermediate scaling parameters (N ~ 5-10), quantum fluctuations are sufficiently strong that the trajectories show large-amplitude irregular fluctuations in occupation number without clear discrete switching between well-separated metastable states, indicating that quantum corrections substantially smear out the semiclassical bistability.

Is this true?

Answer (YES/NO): NO